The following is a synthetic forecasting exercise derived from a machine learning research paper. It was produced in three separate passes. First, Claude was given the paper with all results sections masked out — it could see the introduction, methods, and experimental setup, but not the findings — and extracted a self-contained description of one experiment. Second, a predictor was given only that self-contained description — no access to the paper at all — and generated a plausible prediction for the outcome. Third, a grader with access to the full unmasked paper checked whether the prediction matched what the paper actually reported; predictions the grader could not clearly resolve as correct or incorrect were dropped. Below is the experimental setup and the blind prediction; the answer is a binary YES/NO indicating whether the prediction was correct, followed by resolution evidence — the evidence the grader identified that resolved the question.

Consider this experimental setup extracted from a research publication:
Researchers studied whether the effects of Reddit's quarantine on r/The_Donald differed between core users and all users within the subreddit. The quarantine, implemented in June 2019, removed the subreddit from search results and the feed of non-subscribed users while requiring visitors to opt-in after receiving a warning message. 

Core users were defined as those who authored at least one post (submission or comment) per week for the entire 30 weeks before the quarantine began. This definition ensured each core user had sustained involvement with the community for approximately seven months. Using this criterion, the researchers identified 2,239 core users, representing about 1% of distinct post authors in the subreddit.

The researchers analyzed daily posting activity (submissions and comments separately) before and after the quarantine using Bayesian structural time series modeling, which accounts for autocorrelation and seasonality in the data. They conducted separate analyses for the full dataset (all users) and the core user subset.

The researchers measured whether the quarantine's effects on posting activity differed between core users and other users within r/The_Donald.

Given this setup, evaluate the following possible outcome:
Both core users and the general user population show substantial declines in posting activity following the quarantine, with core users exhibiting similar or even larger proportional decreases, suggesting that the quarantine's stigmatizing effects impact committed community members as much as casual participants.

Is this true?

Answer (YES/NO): YES